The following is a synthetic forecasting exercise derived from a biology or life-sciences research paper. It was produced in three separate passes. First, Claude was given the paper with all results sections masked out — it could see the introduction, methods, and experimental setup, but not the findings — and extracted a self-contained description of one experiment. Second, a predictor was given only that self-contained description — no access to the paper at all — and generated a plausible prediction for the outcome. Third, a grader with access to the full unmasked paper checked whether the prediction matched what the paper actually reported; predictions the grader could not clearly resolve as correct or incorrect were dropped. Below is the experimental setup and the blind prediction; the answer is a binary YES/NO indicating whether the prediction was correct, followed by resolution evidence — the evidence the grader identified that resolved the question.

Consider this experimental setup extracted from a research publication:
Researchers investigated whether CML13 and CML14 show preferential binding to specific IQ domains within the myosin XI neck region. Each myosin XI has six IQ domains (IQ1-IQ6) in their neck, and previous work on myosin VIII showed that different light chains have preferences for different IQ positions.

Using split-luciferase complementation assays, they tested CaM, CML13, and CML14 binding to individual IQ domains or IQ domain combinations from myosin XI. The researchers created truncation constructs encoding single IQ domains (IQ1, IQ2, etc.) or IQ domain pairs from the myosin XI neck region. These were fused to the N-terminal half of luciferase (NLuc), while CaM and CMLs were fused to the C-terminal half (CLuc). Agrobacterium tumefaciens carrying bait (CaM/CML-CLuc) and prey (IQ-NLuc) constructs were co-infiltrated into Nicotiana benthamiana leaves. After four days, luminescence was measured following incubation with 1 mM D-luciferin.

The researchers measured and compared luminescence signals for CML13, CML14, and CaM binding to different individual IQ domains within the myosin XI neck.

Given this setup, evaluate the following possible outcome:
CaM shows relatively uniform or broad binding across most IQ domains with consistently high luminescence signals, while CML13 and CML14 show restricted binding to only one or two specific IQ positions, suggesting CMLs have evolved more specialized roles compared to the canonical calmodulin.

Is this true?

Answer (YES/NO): NO